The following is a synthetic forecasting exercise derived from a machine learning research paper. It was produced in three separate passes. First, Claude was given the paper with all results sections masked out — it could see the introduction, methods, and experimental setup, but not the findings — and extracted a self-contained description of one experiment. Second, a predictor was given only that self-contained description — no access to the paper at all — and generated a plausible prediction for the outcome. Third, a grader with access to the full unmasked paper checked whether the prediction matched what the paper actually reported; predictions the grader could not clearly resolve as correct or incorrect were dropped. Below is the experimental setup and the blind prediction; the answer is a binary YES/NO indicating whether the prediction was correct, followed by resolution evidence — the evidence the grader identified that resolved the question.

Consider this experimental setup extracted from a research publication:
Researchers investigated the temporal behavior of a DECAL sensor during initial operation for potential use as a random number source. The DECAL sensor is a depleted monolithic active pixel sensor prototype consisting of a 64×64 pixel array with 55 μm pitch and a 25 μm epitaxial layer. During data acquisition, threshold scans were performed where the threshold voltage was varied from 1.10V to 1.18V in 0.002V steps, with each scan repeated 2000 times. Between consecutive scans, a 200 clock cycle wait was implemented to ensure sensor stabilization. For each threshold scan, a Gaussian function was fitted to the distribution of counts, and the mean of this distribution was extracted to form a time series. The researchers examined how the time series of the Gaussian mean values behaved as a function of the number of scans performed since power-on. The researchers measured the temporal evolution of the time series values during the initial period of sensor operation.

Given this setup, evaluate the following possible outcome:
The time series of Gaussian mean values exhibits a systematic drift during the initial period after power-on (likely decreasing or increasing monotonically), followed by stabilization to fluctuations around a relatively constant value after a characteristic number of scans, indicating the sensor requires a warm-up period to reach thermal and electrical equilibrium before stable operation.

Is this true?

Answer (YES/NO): YES